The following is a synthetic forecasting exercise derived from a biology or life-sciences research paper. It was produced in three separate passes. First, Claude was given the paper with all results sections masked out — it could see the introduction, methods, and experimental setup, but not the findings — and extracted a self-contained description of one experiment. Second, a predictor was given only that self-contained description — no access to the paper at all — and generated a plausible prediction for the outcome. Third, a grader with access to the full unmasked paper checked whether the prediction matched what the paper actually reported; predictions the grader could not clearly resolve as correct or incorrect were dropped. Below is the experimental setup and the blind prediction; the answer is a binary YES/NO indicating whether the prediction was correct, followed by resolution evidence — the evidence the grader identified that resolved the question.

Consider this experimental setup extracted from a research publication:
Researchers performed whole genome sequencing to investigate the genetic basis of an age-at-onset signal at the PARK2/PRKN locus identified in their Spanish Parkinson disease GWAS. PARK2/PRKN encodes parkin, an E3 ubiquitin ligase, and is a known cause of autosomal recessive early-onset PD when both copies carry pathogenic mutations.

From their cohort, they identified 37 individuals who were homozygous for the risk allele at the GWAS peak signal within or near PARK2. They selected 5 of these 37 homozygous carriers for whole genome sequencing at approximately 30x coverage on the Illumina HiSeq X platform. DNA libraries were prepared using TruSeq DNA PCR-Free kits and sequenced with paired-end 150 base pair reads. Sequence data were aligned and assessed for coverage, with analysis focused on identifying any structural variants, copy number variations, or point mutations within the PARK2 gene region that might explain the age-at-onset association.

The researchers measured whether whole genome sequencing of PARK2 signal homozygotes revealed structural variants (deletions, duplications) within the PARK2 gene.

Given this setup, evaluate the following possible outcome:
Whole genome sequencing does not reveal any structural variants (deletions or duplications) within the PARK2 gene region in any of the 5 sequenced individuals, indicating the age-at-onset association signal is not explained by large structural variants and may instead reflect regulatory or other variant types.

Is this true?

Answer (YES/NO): NO